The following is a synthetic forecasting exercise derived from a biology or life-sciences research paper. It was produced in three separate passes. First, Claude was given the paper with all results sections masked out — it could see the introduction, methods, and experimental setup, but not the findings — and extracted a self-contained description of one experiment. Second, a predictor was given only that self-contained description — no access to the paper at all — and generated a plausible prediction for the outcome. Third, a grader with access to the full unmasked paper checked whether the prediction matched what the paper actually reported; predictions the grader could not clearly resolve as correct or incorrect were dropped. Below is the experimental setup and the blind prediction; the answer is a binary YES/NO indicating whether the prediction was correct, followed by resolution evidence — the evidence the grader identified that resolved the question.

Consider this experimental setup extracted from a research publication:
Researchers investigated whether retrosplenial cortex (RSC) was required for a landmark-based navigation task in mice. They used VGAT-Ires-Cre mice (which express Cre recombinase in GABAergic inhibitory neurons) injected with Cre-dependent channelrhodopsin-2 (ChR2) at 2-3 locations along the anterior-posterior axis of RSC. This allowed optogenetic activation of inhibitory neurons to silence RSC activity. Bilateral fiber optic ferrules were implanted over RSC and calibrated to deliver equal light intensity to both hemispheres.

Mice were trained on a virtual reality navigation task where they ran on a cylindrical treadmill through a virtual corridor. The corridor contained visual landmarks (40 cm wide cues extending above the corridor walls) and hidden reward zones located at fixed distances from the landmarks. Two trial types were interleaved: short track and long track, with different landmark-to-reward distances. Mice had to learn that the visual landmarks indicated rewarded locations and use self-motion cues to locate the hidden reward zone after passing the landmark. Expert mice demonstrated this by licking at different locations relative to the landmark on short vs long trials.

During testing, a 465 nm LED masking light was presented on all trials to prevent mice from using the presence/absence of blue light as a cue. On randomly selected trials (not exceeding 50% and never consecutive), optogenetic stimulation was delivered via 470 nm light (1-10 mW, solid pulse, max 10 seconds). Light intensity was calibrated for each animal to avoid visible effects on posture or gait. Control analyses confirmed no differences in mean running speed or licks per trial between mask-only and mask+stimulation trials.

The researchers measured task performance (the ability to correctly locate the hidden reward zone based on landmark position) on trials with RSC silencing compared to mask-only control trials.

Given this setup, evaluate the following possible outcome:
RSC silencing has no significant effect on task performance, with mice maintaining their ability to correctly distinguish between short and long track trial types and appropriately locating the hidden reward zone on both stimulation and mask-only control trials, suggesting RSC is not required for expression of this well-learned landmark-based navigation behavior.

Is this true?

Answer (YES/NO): NO